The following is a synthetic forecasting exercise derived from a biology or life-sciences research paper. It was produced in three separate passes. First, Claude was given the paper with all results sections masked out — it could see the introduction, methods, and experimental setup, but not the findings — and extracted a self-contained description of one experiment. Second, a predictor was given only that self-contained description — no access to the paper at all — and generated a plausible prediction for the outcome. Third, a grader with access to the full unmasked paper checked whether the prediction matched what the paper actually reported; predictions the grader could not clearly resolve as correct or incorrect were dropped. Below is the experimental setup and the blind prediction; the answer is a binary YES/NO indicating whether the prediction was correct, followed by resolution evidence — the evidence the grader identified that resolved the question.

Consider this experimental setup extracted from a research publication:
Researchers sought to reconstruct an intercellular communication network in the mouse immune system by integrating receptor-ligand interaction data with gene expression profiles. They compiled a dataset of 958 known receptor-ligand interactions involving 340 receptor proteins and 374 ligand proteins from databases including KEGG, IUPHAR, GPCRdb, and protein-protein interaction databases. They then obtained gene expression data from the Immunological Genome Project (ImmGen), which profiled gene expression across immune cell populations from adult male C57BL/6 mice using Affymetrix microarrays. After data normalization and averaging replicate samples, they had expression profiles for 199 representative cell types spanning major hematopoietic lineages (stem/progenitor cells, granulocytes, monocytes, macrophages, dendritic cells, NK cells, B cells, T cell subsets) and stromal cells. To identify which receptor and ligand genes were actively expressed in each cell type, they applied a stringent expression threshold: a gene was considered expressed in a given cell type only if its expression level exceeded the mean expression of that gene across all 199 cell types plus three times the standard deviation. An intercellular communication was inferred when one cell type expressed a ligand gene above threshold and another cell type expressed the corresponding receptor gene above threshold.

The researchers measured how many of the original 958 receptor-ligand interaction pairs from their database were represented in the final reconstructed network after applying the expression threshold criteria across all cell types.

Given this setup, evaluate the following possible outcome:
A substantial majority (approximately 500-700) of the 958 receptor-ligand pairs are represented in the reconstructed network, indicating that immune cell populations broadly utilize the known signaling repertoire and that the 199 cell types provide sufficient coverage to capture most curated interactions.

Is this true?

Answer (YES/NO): NO